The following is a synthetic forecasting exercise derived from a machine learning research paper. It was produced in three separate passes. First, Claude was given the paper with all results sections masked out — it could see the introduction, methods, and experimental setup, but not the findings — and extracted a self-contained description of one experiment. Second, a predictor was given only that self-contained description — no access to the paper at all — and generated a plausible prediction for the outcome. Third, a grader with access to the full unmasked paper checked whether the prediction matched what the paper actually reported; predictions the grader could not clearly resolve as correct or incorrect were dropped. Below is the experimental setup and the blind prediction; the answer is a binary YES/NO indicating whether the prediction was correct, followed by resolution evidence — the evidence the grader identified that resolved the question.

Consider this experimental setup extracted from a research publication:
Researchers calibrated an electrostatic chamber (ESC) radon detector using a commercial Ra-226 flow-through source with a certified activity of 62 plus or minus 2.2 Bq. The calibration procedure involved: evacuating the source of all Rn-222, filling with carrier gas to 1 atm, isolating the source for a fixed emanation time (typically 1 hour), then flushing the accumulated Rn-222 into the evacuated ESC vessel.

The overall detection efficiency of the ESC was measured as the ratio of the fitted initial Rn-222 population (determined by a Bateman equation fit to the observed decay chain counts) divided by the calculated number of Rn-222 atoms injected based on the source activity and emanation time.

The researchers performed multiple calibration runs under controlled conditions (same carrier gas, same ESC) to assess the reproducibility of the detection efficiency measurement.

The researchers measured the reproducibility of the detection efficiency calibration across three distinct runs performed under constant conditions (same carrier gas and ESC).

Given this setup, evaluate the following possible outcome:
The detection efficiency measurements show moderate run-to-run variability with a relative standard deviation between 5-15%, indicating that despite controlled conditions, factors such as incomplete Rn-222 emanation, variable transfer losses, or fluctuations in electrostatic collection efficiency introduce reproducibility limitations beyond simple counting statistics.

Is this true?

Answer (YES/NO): NO